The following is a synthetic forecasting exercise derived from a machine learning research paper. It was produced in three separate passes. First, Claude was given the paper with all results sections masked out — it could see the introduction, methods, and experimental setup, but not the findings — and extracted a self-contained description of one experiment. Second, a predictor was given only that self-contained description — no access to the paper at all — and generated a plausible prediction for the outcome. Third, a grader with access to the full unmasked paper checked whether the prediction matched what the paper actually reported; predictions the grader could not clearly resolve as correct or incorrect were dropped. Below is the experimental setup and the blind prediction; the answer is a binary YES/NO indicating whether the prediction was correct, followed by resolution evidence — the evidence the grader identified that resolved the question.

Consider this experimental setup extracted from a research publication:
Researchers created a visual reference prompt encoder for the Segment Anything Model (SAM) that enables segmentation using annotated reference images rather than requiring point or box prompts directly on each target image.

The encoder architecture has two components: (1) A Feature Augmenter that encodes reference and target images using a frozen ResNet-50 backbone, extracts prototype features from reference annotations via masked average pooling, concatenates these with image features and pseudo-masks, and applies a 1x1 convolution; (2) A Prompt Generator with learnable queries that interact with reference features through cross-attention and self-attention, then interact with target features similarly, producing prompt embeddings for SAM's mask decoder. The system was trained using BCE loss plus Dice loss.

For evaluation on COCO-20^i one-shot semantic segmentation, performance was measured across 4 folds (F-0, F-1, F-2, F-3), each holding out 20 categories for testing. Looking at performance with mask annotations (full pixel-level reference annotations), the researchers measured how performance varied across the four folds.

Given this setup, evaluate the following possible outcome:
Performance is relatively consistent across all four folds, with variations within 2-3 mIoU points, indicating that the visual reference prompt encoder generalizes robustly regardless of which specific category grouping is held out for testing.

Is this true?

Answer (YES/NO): NO